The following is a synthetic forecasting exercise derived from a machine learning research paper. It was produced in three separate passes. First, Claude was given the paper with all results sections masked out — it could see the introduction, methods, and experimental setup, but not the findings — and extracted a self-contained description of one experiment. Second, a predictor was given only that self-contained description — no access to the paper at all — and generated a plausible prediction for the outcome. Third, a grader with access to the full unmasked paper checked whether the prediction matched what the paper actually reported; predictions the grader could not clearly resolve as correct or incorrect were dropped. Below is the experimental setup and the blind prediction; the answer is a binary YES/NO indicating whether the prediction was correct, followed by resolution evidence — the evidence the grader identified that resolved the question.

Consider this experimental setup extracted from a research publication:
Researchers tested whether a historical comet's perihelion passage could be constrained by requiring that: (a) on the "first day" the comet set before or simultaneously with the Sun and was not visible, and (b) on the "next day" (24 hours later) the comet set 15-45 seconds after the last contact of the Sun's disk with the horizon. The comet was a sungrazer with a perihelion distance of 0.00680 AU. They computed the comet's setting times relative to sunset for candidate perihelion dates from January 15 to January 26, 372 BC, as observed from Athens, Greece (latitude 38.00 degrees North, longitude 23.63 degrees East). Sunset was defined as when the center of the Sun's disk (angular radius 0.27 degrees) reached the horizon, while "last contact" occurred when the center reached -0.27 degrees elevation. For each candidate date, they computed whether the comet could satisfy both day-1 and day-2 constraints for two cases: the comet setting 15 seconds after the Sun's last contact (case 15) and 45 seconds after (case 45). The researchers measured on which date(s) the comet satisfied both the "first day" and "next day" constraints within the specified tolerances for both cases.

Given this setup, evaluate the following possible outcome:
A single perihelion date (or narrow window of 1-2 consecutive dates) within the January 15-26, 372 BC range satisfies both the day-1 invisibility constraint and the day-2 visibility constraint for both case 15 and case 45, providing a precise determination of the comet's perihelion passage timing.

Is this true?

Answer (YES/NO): YES